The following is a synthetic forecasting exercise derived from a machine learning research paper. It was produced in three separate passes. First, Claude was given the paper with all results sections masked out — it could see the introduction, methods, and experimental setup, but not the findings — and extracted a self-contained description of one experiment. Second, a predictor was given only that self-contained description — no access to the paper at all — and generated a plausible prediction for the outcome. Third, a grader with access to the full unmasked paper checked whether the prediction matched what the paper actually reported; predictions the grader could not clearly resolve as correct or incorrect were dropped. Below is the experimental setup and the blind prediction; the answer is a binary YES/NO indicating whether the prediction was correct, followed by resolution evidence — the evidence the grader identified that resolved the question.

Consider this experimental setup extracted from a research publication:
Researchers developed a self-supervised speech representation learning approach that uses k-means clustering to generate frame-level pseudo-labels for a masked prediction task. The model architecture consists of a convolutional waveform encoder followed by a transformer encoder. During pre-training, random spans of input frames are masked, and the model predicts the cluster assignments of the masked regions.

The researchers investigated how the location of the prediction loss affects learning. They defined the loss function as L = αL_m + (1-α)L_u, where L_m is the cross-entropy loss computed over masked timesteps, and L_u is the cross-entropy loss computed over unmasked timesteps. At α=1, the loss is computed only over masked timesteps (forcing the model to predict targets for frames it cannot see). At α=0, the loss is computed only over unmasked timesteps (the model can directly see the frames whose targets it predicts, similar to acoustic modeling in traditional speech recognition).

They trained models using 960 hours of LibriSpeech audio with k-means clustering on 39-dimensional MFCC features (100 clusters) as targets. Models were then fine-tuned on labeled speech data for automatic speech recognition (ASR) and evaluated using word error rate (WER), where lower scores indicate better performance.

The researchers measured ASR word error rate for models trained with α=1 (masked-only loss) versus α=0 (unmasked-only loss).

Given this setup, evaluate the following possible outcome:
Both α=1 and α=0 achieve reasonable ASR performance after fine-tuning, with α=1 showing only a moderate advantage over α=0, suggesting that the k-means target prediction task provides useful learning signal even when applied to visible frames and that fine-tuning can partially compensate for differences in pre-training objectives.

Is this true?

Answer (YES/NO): NO